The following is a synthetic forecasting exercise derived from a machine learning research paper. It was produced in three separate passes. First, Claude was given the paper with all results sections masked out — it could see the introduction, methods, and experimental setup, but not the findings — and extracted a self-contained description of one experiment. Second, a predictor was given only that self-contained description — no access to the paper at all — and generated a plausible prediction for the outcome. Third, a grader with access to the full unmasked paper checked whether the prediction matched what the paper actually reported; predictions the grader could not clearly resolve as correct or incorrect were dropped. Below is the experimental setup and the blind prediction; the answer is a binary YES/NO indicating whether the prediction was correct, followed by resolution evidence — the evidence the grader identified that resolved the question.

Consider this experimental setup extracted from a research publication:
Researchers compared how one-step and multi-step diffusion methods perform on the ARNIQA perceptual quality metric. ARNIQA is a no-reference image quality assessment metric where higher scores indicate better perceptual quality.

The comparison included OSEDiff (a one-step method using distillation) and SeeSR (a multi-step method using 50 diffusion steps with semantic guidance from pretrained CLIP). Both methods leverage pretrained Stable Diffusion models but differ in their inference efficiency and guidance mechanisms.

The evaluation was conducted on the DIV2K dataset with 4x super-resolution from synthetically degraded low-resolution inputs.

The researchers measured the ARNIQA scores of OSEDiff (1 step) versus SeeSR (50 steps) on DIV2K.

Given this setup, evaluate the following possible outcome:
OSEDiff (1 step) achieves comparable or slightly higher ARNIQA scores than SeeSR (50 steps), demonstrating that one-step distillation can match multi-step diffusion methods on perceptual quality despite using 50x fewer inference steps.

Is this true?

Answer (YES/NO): NO